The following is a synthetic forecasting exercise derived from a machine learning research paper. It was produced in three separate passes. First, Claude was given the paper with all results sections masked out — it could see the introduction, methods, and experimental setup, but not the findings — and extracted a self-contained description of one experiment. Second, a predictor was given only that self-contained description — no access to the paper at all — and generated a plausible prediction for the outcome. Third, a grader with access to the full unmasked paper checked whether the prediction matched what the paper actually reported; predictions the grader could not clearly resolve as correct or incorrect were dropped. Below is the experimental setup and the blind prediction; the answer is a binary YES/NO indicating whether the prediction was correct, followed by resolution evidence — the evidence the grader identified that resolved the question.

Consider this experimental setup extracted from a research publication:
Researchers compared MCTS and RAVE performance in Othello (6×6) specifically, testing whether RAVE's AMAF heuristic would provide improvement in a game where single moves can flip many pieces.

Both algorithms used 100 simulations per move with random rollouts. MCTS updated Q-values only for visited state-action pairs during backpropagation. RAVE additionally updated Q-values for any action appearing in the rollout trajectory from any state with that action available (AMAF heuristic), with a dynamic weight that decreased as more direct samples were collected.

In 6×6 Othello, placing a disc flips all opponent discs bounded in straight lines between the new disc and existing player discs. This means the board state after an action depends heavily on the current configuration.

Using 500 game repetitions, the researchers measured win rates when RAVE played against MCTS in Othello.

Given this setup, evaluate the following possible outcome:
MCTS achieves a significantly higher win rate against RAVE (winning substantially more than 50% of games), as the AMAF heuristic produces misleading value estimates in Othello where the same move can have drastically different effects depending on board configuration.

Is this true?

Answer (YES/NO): NO